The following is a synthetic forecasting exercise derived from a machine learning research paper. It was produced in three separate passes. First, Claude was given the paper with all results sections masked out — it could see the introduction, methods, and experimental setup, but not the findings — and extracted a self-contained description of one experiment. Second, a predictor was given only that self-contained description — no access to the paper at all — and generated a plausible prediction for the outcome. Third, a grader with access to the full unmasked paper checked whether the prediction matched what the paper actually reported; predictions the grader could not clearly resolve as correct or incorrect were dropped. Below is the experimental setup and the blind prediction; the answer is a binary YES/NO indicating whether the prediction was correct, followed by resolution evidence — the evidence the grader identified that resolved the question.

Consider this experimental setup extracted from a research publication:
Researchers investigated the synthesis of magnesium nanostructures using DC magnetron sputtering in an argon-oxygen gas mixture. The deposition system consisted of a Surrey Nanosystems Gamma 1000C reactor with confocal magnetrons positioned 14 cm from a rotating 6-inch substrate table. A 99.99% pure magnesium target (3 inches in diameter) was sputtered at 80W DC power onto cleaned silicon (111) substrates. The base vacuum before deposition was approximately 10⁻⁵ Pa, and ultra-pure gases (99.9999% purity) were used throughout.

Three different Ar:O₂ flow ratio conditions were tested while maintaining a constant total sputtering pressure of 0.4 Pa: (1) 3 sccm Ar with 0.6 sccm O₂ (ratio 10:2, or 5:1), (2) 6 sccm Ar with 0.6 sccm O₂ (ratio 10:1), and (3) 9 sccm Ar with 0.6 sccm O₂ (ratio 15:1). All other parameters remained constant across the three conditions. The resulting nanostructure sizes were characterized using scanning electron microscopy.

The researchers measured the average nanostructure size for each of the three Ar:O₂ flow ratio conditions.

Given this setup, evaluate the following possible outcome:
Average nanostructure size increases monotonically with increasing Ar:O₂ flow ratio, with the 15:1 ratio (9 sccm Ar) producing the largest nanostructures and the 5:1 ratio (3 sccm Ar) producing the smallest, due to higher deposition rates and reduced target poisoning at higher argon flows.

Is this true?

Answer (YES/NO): YES